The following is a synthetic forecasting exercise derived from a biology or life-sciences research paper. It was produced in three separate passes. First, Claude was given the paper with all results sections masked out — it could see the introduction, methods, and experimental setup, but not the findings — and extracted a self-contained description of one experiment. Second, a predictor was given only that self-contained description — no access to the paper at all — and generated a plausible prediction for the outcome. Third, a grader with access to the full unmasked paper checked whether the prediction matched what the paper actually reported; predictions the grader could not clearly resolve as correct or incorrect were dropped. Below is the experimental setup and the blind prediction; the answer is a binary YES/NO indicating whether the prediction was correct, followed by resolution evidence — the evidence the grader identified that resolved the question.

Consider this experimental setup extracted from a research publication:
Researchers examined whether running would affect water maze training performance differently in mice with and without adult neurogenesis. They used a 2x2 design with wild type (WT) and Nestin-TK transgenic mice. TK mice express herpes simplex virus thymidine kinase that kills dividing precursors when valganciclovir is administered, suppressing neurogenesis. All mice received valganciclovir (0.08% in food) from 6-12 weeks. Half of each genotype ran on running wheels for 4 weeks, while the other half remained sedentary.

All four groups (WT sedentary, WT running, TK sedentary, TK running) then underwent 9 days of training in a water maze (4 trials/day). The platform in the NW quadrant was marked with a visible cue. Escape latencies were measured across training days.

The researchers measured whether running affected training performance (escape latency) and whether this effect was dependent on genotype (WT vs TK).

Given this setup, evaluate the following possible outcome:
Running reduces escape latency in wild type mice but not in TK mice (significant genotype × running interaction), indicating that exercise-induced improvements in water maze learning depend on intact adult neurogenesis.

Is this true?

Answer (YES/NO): NO